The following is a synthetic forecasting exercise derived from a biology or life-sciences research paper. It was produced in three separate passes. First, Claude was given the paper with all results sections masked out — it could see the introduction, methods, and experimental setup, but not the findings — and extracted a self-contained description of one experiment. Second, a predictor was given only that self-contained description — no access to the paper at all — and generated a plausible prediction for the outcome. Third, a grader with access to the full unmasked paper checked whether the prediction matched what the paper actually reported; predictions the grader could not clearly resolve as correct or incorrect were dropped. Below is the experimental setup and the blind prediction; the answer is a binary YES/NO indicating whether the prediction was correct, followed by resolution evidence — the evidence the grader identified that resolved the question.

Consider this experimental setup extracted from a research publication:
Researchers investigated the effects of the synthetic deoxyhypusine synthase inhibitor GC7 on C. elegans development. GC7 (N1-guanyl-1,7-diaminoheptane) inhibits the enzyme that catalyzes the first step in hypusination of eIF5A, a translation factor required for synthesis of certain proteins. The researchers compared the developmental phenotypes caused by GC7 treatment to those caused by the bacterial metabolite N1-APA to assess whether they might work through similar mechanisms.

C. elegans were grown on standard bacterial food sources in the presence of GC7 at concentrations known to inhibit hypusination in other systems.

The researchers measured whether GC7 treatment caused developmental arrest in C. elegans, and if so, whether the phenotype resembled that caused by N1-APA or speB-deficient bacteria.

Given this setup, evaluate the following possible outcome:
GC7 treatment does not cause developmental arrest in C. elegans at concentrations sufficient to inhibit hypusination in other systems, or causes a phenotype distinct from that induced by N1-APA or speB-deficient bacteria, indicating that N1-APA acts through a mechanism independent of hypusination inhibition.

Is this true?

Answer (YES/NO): NO